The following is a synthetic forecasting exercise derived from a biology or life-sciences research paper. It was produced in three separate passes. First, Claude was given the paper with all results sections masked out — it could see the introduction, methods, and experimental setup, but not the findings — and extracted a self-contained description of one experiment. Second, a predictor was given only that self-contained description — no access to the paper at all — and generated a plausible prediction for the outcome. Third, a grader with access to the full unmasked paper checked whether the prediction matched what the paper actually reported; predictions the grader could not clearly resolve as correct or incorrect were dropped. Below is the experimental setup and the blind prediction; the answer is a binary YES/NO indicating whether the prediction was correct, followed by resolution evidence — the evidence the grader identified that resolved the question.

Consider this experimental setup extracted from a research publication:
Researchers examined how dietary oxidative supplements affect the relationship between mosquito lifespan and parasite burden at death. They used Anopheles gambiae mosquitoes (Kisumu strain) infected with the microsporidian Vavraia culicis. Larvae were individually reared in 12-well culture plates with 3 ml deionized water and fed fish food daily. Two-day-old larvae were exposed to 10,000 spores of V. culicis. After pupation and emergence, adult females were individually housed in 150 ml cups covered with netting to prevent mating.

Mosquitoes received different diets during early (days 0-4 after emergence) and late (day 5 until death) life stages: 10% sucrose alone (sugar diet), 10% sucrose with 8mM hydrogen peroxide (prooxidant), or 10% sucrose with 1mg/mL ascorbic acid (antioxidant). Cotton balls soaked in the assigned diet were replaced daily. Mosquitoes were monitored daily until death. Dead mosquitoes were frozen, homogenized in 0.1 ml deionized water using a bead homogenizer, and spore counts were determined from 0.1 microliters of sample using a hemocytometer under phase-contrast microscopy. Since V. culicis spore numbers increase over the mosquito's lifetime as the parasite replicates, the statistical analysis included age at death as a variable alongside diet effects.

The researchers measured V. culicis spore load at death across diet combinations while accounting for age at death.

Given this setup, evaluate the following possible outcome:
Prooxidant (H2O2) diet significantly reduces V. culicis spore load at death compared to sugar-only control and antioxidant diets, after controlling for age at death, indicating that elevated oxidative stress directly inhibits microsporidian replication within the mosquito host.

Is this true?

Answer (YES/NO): NO